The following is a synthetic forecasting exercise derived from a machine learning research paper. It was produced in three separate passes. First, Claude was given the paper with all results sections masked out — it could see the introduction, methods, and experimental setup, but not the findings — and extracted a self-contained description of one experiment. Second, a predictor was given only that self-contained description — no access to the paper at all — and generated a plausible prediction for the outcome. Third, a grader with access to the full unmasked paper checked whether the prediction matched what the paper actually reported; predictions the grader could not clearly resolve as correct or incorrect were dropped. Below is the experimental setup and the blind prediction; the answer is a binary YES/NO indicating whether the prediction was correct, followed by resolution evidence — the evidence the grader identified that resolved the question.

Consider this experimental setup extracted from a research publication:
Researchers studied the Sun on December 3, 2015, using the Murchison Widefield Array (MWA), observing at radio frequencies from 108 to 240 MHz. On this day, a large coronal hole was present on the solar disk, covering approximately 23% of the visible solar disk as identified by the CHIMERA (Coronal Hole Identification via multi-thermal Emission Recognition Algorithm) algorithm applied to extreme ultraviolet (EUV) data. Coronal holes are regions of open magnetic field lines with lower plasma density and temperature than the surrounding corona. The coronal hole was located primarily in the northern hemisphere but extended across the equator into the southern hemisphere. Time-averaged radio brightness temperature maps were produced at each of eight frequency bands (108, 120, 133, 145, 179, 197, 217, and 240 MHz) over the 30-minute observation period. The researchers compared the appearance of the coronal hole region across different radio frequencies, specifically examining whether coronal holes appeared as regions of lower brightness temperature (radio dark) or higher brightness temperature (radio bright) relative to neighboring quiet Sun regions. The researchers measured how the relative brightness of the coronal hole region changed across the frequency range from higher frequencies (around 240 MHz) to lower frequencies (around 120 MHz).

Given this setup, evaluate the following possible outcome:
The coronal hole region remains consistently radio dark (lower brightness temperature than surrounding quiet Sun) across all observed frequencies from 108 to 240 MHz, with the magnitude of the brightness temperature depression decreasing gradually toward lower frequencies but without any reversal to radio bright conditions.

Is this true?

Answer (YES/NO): NO